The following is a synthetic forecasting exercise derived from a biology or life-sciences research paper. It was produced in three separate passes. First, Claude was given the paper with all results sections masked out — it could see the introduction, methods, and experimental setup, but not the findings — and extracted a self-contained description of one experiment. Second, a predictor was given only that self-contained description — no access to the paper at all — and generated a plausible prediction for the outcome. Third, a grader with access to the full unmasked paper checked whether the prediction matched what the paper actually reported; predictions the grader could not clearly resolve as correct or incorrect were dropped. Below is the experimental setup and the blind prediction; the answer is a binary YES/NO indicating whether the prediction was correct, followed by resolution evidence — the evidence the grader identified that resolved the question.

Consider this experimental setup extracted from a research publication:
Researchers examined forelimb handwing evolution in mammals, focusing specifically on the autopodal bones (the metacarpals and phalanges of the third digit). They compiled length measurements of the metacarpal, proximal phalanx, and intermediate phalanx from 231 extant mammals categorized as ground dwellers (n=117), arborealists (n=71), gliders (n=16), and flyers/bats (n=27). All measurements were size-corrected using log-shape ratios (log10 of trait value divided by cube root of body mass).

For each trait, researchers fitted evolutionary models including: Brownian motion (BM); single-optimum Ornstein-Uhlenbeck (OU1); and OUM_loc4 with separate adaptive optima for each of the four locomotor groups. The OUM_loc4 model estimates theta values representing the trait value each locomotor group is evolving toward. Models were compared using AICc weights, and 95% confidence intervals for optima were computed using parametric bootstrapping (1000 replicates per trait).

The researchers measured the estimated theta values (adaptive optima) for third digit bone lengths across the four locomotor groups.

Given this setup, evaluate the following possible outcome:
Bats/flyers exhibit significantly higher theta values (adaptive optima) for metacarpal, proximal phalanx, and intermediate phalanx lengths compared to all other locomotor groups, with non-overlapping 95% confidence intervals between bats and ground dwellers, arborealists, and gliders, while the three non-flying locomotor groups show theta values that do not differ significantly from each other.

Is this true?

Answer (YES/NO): NO